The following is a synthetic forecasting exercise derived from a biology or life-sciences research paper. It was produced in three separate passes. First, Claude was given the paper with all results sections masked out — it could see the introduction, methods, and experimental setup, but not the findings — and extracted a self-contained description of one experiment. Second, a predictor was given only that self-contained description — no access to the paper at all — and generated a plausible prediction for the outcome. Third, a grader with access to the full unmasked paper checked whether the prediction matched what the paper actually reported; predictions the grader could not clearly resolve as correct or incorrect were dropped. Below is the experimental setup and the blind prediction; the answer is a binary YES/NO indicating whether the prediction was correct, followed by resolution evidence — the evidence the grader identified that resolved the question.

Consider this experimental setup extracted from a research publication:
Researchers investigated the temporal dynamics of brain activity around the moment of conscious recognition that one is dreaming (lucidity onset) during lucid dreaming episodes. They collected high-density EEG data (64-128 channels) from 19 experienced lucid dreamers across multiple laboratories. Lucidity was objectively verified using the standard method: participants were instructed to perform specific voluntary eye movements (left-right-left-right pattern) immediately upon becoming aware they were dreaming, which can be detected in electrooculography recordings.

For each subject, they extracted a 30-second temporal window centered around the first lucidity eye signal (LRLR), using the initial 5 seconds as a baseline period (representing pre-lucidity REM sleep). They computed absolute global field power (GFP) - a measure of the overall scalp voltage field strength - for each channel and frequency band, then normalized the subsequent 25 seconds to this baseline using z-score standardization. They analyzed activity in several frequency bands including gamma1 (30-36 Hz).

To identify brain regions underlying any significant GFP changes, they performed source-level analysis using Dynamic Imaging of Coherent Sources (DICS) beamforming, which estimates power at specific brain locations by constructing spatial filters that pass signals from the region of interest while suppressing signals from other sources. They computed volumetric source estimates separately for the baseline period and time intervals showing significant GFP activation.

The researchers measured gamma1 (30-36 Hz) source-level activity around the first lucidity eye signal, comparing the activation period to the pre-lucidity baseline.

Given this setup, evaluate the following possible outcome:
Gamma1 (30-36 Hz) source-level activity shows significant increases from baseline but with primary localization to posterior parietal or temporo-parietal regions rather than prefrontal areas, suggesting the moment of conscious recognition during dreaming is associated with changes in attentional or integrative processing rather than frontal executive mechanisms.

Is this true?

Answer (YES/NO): NO